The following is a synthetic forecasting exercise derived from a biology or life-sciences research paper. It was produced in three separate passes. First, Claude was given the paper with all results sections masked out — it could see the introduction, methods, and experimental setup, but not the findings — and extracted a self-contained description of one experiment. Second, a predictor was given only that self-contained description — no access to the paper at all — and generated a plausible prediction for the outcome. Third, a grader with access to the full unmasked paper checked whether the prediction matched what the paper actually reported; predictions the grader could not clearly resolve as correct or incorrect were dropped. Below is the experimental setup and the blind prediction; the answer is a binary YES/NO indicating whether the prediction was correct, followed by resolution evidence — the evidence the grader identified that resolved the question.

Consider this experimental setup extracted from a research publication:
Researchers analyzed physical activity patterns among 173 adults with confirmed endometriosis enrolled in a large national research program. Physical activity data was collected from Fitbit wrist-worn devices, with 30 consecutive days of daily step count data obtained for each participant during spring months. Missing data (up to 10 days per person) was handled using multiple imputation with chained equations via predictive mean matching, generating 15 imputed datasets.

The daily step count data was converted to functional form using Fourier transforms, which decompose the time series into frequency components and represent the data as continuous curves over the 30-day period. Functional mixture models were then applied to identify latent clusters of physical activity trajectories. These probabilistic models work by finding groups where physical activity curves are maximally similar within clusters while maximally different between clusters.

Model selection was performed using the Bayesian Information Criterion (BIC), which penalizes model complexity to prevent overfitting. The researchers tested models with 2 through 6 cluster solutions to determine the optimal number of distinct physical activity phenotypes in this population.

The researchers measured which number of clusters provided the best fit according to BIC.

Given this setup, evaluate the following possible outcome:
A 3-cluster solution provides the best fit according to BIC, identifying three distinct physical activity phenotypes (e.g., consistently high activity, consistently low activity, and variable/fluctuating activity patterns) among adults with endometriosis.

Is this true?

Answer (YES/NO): NO